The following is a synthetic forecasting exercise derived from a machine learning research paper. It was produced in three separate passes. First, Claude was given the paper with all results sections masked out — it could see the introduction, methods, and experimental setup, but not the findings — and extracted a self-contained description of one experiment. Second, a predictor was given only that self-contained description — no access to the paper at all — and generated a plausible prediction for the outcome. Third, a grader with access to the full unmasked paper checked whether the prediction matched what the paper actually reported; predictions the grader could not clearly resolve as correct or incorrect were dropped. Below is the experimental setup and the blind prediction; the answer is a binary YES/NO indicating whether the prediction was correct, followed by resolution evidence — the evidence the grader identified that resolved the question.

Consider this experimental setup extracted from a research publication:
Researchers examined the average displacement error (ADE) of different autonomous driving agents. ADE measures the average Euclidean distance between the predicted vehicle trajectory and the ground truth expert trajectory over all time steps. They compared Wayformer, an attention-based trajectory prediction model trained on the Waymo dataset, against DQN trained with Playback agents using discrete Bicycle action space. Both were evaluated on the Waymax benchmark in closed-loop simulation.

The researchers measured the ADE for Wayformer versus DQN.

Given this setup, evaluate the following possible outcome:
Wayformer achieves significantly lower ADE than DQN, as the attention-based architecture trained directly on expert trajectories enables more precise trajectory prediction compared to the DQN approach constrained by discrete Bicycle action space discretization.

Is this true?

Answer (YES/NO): YES